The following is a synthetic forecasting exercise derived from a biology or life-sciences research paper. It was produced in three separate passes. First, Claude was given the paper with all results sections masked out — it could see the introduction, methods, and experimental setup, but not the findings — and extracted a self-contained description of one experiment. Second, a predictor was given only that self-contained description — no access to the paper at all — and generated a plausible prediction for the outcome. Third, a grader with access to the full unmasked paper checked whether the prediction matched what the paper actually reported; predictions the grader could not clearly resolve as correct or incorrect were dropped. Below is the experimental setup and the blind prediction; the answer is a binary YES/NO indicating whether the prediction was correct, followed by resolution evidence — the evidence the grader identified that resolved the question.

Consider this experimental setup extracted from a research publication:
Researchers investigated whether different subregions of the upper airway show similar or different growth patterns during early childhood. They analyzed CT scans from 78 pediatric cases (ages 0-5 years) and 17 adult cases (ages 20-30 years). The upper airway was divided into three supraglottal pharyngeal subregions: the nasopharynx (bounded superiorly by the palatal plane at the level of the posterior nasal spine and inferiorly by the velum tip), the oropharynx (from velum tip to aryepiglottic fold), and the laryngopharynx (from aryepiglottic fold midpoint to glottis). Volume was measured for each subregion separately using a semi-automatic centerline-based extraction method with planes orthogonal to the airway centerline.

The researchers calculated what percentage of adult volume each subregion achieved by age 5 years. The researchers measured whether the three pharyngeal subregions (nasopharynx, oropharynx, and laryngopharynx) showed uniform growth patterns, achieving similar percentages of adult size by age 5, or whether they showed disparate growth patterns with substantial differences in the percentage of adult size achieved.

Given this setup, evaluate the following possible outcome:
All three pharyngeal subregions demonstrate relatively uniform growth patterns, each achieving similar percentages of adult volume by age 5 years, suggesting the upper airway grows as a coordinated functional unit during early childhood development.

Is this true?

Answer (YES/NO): NO